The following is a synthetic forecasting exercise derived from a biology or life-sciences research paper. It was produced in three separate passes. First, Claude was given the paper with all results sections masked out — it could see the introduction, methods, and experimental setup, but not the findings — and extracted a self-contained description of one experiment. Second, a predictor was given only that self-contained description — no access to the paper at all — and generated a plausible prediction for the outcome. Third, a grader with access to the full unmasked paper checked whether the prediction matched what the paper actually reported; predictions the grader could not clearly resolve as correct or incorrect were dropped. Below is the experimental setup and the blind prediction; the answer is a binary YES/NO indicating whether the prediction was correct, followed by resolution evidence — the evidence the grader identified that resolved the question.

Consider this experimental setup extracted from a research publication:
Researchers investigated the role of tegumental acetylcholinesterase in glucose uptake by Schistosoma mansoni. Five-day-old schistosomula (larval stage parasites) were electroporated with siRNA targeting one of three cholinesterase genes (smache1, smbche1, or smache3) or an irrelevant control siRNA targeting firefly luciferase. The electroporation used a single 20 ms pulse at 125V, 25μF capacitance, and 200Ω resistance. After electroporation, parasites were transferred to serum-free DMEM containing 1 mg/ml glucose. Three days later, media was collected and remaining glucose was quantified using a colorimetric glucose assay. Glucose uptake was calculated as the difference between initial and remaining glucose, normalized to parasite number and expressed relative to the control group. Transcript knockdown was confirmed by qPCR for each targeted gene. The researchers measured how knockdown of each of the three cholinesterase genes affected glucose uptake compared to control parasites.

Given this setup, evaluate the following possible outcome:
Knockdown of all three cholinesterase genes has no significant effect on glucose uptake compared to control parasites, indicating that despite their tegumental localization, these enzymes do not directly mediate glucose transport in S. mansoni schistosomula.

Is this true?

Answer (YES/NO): NO